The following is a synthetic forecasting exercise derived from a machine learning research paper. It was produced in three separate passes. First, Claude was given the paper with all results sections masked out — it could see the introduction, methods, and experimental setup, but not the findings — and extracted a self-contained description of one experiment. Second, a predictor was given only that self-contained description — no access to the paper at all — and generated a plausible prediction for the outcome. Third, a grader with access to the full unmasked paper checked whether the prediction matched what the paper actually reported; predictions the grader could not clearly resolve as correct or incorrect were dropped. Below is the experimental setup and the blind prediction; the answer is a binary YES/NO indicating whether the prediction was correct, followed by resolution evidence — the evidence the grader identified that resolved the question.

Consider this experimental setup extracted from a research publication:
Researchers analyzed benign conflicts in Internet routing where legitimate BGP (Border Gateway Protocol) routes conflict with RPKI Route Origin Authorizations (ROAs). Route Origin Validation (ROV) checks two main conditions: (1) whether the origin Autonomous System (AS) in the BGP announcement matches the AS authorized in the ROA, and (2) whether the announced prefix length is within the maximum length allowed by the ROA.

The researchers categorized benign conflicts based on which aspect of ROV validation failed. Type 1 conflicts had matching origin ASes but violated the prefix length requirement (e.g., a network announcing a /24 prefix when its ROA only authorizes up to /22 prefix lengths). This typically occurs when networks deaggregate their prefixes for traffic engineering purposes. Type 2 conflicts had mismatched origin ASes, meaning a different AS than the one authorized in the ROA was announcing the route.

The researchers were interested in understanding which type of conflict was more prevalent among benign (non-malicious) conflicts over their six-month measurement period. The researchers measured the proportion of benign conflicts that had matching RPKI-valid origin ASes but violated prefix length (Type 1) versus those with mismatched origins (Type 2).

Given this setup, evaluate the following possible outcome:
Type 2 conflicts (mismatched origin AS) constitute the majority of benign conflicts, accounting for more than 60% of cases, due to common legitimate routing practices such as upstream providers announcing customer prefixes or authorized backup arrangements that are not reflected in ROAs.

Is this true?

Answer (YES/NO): NO